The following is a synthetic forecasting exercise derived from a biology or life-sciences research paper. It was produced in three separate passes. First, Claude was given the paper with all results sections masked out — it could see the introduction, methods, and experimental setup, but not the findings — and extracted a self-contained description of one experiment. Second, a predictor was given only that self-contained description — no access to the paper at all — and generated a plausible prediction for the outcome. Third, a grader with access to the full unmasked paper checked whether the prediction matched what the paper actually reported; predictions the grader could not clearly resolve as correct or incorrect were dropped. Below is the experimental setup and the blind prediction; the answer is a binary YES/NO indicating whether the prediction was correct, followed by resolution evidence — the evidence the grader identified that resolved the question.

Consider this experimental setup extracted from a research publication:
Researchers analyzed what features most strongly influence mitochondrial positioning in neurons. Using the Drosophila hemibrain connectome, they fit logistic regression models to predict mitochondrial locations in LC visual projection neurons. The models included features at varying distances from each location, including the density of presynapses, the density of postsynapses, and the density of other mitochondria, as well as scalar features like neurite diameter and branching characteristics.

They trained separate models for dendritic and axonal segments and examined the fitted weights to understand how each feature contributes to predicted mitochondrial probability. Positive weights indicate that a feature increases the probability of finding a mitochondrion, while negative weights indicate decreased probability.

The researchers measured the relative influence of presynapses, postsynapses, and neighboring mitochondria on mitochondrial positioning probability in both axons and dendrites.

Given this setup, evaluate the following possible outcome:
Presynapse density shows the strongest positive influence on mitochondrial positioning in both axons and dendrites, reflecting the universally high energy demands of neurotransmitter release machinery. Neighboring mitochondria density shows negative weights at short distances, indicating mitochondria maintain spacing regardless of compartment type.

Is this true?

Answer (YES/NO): NO